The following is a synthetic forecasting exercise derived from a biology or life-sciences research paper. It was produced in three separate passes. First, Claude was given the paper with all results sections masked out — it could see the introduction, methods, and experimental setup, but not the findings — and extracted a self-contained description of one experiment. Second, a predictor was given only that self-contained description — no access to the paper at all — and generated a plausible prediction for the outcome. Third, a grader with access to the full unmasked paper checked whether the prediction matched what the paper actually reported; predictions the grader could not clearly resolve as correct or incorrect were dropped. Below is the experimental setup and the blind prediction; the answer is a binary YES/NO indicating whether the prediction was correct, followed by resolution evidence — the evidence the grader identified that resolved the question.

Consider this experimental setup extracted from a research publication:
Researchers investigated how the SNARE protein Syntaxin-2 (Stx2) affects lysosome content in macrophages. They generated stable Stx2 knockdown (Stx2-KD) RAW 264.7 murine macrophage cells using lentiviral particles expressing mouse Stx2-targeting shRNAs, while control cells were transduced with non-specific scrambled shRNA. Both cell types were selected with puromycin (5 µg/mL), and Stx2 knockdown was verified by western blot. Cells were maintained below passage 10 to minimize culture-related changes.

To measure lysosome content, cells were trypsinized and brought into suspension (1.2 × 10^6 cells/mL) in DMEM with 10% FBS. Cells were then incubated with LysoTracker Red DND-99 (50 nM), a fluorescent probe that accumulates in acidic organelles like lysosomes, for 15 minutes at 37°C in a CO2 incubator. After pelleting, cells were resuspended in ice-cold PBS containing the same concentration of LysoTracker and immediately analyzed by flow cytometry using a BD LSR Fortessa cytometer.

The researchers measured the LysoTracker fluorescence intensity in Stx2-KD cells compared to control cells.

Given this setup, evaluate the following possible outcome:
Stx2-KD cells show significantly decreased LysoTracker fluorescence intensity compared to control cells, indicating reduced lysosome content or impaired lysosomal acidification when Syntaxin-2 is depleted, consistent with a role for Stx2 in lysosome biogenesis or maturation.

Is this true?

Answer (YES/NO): NO